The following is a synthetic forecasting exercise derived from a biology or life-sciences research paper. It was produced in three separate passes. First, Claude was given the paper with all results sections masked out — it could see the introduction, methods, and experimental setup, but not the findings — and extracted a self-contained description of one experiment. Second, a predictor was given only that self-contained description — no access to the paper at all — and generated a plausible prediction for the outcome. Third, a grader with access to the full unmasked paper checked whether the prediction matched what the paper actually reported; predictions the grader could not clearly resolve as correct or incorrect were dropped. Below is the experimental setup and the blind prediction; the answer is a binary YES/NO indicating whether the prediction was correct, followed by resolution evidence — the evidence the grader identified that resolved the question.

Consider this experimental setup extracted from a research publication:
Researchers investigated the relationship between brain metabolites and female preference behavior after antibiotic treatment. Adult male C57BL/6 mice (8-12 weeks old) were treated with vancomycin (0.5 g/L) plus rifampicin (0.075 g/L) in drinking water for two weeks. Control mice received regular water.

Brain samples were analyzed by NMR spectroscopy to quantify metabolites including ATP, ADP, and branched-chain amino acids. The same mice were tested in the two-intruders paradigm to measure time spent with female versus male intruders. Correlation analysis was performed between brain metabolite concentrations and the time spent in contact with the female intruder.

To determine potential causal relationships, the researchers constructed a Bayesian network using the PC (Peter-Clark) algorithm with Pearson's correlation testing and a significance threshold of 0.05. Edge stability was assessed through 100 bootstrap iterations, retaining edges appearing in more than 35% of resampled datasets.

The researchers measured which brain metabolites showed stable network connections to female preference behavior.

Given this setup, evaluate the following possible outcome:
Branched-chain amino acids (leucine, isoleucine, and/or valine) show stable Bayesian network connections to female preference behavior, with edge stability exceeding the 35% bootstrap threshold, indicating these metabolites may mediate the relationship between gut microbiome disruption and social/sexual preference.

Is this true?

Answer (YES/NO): NO